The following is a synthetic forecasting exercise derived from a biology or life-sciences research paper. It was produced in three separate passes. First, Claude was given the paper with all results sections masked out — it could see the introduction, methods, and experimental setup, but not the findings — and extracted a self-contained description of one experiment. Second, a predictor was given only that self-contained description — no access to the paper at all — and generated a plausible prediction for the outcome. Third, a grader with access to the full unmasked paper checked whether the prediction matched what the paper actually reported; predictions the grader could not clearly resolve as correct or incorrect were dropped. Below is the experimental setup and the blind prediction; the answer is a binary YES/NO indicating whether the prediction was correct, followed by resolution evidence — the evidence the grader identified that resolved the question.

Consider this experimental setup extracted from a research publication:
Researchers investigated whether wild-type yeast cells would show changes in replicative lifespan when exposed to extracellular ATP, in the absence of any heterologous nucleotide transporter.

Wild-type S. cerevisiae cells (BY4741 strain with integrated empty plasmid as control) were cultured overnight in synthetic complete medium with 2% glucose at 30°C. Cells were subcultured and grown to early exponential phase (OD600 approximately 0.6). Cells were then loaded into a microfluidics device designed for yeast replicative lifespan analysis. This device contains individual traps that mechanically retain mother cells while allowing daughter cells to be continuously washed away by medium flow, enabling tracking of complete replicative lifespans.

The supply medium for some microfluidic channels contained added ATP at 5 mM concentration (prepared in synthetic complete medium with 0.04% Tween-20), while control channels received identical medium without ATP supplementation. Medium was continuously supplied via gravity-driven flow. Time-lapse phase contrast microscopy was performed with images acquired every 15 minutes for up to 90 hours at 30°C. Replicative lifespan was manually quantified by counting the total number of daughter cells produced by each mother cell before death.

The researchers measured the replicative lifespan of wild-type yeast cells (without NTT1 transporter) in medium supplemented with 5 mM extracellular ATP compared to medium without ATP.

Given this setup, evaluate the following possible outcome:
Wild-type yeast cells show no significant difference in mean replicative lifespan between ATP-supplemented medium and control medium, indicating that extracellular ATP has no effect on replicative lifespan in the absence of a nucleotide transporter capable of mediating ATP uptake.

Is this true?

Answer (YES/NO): NO